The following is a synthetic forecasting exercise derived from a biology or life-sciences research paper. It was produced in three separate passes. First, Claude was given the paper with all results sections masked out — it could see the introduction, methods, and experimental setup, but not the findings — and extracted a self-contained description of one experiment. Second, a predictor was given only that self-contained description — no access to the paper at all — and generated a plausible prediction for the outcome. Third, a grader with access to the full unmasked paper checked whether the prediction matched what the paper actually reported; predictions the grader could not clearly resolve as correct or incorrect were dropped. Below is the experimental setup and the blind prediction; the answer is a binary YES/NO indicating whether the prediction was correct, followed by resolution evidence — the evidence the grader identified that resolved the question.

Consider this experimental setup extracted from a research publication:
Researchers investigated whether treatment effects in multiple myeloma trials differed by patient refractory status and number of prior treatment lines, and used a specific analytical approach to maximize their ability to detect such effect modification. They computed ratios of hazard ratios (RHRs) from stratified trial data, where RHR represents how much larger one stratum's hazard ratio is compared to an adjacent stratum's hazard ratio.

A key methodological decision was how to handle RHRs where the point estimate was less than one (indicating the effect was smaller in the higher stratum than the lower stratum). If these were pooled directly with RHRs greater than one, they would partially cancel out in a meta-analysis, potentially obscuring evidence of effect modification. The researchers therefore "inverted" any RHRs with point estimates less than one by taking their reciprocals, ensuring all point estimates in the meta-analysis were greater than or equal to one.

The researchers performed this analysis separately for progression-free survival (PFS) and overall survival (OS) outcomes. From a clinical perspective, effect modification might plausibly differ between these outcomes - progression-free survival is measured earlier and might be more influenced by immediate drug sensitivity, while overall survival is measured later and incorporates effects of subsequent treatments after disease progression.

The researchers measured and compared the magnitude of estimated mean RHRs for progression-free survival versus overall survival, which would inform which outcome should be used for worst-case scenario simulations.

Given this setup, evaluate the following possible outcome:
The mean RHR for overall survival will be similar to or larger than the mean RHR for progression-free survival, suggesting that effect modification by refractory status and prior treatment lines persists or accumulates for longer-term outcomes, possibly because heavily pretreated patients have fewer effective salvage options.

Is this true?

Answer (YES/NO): NO